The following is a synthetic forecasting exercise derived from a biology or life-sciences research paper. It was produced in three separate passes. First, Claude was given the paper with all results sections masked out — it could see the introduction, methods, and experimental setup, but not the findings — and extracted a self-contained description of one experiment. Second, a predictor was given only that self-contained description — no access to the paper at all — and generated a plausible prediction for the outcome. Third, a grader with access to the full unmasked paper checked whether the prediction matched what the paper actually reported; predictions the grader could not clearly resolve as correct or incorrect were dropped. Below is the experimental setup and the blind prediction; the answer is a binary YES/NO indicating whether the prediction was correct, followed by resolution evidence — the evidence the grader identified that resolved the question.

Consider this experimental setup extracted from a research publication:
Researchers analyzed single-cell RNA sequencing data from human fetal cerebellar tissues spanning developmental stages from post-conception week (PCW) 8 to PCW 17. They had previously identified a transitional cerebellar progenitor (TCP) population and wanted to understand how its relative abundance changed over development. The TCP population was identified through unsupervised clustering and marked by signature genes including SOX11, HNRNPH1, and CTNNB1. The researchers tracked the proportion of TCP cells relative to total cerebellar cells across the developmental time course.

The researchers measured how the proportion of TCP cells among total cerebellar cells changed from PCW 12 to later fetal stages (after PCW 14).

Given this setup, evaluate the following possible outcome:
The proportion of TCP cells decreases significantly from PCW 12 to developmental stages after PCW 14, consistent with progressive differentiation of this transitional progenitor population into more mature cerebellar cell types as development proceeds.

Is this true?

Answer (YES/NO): NO